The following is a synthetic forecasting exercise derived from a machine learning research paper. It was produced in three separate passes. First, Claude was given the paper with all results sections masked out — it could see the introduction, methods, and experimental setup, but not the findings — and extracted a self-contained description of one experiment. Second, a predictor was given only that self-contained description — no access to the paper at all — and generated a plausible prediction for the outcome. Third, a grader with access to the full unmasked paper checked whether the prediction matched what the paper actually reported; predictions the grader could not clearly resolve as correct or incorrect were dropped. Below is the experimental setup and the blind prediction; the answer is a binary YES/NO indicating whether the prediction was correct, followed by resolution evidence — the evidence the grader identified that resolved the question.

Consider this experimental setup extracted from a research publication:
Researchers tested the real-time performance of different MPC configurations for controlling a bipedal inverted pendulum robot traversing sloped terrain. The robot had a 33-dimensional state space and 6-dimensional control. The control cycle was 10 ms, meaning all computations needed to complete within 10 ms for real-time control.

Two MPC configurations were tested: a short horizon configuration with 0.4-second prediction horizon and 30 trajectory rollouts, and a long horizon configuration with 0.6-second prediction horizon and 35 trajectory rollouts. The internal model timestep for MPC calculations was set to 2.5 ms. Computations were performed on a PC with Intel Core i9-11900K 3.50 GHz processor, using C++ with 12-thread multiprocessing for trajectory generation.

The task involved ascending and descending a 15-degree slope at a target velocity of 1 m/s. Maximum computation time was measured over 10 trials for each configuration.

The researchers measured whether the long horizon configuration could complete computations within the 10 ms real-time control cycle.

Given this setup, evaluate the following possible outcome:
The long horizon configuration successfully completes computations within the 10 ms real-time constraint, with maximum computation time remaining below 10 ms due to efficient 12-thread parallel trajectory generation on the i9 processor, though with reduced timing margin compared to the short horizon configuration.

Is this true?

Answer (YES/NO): NO